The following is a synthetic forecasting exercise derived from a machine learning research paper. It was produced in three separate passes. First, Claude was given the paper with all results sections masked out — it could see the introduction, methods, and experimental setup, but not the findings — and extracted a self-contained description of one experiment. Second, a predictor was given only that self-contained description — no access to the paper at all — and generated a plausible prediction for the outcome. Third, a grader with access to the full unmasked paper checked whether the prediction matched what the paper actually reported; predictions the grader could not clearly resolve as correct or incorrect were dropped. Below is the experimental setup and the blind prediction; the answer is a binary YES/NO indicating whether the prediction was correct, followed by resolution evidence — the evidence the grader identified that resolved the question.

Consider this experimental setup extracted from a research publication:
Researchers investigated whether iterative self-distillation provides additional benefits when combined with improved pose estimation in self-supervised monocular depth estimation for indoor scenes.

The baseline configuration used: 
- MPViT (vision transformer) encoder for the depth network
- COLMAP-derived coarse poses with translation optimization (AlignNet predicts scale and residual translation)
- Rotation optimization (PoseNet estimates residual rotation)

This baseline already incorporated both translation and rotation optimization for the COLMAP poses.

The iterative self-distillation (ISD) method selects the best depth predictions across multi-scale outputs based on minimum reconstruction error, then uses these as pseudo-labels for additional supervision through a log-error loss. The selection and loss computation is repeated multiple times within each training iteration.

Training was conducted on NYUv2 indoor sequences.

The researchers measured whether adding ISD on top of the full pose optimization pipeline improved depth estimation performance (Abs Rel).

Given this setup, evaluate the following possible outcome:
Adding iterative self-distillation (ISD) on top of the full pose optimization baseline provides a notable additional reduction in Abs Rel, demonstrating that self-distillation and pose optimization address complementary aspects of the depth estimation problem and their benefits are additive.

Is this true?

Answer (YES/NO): NO